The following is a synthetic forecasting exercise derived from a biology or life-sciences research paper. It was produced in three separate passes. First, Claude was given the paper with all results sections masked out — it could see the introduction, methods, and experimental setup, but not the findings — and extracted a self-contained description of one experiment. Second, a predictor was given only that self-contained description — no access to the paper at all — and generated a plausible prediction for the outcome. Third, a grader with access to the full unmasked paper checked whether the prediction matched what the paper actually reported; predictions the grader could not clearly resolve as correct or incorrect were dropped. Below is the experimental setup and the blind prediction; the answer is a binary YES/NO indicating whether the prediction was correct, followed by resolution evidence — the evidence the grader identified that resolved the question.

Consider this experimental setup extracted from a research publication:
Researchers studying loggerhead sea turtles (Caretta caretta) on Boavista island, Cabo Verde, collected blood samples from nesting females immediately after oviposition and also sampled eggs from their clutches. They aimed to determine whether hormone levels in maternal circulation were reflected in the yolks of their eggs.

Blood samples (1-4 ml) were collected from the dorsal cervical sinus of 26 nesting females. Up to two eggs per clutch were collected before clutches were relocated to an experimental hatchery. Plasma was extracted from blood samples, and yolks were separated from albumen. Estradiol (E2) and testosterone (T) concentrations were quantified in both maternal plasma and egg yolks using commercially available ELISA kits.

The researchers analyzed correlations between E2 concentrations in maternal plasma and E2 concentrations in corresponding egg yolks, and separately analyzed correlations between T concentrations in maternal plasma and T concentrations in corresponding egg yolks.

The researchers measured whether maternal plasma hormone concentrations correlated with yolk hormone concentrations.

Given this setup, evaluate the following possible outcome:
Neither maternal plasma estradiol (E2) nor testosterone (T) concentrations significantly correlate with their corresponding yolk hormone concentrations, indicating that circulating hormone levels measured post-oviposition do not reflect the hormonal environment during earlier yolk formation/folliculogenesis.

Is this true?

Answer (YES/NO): NO